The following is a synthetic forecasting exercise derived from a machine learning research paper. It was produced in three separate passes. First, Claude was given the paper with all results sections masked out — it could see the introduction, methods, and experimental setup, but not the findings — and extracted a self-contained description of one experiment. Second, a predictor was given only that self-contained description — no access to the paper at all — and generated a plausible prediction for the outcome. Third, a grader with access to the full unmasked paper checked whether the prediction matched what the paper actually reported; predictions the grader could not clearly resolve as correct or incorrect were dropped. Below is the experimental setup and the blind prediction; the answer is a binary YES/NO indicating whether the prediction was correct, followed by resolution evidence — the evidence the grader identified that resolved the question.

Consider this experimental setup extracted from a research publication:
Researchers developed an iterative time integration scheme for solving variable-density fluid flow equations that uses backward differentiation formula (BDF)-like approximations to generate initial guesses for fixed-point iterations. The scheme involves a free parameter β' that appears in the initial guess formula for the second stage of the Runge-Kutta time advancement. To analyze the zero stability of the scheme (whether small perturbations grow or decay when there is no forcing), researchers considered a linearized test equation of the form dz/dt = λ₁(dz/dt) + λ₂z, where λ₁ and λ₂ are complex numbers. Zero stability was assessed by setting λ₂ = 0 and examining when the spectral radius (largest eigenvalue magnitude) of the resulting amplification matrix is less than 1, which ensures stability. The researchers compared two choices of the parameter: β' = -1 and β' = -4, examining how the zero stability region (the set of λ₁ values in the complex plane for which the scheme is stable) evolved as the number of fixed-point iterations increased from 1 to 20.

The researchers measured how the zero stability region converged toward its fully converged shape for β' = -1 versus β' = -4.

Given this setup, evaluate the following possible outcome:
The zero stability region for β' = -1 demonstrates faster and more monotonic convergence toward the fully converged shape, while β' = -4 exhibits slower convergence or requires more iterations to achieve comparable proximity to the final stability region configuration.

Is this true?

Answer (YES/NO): NO